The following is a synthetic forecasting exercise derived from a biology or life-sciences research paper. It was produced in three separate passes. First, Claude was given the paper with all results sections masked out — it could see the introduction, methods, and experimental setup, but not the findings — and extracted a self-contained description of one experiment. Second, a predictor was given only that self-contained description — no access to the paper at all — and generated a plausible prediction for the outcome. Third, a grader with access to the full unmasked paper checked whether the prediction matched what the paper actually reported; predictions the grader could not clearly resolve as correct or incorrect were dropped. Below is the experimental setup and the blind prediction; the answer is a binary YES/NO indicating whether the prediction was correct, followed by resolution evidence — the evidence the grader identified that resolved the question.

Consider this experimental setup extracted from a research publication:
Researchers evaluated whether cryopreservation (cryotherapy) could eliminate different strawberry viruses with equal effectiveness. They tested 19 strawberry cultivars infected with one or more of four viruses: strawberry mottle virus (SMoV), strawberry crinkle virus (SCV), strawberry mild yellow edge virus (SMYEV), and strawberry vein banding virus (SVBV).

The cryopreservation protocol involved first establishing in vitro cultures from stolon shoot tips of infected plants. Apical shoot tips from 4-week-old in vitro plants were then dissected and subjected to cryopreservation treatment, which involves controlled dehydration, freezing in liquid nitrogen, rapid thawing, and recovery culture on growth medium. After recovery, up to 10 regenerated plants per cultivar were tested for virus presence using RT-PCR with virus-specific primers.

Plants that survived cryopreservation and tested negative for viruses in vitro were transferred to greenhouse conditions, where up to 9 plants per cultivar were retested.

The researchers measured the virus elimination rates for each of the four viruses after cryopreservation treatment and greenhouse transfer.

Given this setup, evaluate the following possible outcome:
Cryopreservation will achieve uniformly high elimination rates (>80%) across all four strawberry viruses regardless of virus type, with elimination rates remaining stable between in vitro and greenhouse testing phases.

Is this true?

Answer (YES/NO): NO